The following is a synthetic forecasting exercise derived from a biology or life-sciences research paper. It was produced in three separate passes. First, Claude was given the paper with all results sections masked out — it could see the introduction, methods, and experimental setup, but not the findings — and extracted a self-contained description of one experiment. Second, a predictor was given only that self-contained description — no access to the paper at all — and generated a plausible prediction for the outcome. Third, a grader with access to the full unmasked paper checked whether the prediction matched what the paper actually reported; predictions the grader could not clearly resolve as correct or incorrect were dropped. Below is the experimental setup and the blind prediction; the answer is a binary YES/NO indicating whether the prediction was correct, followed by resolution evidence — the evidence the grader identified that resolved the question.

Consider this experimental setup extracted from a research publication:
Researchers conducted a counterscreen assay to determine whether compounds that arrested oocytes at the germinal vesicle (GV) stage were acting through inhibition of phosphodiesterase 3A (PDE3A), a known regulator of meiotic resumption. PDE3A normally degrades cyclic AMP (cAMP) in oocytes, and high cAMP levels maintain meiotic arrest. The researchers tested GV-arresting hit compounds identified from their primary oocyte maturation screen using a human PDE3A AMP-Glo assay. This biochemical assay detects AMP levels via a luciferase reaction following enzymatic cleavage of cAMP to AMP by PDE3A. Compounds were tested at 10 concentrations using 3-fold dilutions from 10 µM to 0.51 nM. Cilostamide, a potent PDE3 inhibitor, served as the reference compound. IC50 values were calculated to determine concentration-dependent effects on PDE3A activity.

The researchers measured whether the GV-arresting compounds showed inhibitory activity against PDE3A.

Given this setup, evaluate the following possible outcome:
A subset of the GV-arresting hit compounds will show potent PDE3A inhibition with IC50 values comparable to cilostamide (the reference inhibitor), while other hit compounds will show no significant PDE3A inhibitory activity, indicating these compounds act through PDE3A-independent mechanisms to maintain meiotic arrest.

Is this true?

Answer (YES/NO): NO